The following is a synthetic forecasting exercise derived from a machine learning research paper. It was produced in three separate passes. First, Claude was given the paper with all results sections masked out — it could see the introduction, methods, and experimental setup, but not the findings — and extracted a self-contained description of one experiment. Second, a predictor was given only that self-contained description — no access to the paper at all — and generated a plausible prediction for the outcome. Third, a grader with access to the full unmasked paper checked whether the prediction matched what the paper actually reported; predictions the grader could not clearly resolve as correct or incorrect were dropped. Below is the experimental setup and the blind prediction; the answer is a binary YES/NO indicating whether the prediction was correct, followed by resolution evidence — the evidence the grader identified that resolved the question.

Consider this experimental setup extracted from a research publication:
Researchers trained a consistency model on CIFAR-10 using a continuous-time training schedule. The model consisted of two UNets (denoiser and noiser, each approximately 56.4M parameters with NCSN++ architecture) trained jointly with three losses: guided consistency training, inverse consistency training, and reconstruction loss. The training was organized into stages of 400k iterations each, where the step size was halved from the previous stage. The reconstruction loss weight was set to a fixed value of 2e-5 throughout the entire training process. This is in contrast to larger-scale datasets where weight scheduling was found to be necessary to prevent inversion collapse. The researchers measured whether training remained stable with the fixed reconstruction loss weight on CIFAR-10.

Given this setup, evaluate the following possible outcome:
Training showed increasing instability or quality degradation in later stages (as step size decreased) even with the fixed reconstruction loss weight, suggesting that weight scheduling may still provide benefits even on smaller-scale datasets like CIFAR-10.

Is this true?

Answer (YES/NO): NO